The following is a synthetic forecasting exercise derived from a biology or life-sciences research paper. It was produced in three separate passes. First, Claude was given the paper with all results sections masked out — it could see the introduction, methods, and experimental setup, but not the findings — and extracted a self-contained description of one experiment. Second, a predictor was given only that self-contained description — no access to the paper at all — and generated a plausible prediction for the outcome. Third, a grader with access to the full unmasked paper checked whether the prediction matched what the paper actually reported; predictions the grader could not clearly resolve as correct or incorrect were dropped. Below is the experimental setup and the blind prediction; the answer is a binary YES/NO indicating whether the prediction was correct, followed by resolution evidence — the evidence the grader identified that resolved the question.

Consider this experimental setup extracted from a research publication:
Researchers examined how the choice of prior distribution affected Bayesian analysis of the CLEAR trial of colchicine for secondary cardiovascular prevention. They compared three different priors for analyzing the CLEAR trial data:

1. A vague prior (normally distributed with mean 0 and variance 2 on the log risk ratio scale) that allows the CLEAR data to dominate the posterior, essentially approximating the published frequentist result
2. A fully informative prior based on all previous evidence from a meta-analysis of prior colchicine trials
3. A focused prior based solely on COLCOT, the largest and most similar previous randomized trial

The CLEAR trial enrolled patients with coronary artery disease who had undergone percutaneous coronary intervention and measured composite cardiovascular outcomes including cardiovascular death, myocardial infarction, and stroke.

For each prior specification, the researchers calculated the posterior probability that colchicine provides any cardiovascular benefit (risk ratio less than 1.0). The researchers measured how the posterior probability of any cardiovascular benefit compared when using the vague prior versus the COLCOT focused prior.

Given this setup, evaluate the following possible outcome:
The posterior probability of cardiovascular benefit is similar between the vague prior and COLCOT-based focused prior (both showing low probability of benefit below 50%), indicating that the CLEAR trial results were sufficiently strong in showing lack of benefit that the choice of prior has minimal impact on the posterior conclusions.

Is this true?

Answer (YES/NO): NO